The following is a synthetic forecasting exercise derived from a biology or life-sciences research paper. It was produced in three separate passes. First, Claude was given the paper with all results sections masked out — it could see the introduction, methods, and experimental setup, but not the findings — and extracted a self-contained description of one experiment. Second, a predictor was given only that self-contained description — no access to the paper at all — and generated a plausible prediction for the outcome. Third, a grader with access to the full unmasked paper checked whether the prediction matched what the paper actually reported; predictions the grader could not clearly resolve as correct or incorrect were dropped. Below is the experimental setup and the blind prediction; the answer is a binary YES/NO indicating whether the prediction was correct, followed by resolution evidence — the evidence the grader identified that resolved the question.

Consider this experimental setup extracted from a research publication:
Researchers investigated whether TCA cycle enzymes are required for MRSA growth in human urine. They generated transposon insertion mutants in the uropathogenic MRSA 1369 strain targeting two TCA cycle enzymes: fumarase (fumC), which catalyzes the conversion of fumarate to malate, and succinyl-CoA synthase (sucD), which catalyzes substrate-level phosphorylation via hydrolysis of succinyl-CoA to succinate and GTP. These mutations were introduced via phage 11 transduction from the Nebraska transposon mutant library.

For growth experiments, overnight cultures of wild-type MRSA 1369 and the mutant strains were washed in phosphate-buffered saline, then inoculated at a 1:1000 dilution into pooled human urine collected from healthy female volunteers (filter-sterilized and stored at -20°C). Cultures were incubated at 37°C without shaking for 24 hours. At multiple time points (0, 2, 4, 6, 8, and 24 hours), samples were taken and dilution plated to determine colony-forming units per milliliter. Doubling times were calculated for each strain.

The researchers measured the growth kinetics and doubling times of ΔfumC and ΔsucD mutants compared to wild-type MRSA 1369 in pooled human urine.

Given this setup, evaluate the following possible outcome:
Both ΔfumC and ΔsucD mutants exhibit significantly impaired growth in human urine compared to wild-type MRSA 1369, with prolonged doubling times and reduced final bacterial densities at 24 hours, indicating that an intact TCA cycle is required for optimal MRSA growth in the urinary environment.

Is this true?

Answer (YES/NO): NO